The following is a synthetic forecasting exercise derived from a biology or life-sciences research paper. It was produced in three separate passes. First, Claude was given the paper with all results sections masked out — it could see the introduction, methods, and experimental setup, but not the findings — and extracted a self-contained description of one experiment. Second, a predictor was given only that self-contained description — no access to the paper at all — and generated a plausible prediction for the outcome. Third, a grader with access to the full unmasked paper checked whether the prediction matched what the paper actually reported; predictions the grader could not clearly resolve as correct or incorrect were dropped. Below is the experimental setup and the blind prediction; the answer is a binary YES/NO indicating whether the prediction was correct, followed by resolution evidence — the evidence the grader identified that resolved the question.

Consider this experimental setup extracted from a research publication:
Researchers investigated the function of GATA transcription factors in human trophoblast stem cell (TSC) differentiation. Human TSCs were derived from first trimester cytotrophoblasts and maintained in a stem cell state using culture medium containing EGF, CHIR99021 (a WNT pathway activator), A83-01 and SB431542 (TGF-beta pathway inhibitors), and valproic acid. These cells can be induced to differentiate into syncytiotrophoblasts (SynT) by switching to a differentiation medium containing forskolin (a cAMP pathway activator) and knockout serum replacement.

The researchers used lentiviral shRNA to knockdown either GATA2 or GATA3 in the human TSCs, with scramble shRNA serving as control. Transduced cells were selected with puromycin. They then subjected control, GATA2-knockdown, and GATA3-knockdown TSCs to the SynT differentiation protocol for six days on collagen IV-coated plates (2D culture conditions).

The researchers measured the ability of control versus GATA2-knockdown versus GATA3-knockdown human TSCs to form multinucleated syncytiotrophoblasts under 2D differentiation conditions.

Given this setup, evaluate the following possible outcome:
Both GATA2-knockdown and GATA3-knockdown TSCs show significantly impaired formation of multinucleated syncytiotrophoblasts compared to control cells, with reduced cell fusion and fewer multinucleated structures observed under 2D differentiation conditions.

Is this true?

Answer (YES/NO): YES